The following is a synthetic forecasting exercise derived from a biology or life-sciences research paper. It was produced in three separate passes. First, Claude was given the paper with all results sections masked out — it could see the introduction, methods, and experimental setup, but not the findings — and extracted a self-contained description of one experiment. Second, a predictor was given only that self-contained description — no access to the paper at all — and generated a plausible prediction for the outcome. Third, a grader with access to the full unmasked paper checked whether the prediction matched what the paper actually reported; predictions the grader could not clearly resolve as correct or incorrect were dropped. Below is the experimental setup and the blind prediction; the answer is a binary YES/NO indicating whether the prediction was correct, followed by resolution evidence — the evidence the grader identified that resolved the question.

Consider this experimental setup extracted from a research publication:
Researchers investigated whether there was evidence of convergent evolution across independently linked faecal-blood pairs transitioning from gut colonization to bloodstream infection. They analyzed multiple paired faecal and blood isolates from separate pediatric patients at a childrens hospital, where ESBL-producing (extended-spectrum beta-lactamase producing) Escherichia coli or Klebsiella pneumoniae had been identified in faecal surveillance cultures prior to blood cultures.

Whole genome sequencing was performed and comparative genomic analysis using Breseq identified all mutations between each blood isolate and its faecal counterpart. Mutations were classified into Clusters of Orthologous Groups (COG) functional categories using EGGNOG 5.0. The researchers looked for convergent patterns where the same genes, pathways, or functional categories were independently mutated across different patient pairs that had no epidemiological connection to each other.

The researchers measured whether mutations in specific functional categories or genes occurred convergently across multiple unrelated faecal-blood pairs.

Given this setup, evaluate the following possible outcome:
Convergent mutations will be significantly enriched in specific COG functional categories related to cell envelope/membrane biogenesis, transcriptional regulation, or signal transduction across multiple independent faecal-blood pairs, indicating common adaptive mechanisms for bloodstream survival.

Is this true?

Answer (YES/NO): NO